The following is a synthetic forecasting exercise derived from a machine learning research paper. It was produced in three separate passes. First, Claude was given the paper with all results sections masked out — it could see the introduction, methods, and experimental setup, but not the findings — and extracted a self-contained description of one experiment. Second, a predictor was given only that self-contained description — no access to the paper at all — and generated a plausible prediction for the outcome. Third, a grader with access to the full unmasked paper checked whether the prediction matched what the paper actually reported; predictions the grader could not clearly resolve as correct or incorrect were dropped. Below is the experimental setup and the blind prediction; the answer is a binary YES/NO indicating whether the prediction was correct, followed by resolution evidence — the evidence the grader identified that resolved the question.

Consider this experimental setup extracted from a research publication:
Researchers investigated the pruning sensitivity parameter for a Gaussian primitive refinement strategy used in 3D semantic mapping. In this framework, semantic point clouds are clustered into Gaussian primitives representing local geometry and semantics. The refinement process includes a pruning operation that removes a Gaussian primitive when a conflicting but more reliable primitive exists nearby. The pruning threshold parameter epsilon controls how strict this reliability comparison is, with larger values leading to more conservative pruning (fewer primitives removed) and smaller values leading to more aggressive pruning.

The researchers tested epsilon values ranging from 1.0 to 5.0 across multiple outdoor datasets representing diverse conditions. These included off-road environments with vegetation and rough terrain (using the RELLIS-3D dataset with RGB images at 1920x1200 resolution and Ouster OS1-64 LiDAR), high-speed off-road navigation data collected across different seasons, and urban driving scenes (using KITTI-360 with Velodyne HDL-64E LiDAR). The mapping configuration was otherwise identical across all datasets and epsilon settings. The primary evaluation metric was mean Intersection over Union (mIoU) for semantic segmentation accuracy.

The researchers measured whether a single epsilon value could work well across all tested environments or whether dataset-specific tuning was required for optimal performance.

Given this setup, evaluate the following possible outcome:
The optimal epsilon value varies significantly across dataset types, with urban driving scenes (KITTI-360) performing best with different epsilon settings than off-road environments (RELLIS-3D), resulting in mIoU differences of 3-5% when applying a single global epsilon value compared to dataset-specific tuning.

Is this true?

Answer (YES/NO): NO